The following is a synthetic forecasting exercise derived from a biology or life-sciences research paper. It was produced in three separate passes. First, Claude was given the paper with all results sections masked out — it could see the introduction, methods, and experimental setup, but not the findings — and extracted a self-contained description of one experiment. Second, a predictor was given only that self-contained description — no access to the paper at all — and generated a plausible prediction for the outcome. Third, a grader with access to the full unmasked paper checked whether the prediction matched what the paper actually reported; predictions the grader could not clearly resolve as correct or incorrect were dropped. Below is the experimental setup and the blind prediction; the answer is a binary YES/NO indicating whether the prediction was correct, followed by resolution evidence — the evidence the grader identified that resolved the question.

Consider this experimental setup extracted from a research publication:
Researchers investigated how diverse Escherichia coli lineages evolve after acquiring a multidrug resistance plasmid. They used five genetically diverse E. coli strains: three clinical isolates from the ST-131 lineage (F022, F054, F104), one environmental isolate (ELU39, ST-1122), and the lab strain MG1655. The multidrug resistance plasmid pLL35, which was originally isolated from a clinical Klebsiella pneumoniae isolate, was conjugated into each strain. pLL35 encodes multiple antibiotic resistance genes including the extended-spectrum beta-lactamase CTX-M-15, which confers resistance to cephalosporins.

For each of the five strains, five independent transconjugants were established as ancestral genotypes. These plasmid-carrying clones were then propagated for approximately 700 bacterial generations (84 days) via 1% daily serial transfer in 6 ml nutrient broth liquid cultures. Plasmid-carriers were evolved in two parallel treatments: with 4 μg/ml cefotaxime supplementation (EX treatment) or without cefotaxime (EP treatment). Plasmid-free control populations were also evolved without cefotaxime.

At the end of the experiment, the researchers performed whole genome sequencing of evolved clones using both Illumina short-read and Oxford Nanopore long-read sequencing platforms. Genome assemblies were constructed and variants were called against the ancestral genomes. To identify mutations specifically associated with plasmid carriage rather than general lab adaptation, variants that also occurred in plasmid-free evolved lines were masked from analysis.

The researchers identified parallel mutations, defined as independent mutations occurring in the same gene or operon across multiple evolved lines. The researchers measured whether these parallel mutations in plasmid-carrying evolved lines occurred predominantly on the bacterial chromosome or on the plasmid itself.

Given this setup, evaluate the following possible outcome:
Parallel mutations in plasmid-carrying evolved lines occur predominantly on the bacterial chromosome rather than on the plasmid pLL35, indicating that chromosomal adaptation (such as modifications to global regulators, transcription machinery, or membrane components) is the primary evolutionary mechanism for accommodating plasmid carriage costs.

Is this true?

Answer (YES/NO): YES